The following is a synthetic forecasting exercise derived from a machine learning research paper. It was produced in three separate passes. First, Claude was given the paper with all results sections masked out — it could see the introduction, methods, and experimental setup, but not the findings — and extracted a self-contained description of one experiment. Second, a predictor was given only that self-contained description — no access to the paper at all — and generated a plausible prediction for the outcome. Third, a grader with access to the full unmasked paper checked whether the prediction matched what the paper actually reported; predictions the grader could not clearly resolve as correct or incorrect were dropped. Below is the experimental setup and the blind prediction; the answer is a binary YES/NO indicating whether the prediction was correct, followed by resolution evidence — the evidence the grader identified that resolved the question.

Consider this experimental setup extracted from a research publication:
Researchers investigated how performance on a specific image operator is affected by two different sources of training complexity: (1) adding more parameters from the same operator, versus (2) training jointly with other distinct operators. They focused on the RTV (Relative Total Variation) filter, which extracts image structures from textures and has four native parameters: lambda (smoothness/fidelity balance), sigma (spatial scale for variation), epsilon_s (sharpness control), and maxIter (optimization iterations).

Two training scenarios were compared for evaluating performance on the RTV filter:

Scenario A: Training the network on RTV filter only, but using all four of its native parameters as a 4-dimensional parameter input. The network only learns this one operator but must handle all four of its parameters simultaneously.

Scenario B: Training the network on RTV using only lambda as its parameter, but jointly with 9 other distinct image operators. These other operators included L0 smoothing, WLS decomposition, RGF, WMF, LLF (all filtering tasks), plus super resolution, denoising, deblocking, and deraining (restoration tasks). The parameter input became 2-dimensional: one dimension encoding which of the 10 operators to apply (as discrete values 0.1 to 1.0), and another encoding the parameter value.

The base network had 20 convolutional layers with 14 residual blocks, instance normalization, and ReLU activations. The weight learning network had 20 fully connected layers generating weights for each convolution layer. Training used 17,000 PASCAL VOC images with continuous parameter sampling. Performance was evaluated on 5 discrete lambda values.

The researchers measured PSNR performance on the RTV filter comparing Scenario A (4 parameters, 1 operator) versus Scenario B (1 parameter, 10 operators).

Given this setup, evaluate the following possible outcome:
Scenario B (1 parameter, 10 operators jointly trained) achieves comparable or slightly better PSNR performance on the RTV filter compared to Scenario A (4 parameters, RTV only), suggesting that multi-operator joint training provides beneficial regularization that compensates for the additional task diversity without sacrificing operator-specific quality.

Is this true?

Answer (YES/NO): NO